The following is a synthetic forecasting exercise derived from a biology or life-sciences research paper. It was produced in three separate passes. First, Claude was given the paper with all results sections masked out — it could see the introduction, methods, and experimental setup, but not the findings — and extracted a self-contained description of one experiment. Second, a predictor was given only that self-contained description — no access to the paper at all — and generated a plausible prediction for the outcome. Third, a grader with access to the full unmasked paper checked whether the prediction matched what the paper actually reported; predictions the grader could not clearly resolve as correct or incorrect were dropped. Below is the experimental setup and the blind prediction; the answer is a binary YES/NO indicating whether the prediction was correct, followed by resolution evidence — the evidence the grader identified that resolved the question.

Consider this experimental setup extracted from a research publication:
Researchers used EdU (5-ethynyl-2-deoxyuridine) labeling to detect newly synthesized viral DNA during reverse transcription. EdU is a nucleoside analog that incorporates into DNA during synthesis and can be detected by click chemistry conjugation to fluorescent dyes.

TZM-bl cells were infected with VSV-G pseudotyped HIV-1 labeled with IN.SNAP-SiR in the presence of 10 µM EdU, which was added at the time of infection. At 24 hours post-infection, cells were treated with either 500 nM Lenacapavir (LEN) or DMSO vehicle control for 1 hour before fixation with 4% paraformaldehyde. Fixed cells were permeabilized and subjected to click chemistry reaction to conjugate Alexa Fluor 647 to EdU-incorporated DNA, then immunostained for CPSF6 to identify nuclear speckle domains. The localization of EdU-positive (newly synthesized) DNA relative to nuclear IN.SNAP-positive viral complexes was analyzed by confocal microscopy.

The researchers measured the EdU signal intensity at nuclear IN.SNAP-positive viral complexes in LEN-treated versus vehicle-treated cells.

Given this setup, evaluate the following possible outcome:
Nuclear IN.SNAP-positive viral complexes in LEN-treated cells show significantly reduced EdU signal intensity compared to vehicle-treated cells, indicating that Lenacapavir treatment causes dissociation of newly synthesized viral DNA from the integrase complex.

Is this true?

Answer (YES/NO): NO